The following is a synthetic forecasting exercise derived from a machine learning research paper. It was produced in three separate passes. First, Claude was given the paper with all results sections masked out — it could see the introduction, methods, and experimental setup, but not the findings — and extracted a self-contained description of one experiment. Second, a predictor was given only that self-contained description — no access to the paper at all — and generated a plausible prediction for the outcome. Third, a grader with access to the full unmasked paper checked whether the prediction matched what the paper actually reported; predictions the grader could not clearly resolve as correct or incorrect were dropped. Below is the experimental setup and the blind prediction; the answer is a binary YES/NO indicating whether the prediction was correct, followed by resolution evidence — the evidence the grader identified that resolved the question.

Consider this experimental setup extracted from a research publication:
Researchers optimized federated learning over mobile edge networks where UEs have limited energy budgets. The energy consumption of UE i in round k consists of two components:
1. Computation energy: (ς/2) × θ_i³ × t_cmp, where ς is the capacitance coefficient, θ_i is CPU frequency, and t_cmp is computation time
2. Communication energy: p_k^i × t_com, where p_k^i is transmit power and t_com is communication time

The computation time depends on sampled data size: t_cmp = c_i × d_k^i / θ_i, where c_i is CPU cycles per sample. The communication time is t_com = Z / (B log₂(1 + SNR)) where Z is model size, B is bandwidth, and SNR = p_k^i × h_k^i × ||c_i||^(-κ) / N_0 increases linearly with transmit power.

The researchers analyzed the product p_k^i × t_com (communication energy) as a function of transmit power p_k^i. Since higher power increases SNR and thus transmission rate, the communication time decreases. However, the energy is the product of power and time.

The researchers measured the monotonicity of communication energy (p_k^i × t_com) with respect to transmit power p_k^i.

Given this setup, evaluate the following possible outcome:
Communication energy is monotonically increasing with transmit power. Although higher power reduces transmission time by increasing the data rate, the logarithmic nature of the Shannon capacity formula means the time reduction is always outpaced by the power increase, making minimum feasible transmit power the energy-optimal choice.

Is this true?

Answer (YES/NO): YES